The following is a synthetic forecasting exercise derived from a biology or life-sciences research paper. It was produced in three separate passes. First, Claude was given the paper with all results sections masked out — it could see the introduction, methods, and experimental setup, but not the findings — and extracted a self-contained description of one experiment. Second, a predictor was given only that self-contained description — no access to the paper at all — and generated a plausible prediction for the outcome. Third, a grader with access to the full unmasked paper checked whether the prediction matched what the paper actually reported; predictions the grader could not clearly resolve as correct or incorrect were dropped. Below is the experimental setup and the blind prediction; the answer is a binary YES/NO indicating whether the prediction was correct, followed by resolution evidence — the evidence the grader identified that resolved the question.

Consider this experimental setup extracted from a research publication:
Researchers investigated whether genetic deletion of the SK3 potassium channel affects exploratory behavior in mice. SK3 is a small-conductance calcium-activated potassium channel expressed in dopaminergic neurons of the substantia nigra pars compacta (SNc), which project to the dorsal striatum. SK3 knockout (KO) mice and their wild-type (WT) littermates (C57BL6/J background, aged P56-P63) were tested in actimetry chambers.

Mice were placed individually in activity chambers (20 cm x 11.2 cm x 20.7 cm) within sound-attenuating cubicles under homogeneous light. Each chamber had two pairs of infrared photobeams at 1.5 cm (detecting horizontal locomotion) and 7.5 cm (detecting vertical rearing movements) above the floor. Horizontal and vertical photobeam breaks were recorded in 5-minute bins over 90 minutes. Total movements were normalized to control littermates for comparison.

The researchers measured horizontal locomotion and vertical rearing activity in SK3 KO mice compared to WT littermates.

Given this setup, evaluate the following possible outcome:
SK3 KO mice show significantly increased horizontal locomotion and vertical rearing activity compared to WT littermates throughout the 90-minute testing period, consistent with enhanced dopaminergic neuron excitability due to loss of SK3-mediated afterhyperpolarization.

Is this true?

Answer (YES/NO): NO